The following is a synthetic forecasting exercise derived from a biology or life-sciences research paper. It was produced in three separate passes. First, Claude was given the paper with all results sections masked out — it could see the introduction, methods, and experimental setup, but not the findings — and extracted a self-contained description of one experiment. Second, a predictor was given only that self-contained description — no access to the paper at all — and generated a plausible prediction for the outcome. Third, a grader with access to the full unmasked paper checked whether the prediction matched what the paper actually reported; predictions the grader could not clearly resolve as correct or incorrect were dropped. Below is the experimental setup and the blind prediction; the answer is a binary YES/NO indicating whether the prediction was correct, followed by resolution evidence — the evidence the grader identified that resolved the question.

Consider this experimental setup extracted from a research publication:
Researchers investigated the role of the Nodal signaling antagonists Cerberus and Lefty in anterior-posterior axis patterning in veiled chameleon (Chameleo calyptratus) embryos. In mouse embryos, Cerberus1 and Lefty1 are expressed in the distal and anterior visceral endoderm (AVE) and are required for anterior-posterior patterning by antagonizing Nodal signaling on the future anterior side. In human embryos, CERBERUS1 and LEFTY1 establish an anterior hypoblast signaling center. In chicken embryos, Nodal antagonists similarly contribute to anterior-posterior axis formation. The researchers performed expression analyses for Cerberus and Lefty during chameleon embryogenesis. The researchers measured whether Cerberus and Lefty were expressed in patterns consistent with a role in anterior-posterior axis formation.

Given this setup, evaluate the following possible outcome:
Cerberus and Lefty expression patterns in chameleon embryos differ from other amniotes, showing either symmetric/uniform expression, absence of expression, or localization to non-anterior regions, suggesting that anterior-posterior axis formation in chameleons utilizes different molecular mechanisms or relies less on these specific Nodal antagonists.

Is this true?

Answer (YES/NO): YES